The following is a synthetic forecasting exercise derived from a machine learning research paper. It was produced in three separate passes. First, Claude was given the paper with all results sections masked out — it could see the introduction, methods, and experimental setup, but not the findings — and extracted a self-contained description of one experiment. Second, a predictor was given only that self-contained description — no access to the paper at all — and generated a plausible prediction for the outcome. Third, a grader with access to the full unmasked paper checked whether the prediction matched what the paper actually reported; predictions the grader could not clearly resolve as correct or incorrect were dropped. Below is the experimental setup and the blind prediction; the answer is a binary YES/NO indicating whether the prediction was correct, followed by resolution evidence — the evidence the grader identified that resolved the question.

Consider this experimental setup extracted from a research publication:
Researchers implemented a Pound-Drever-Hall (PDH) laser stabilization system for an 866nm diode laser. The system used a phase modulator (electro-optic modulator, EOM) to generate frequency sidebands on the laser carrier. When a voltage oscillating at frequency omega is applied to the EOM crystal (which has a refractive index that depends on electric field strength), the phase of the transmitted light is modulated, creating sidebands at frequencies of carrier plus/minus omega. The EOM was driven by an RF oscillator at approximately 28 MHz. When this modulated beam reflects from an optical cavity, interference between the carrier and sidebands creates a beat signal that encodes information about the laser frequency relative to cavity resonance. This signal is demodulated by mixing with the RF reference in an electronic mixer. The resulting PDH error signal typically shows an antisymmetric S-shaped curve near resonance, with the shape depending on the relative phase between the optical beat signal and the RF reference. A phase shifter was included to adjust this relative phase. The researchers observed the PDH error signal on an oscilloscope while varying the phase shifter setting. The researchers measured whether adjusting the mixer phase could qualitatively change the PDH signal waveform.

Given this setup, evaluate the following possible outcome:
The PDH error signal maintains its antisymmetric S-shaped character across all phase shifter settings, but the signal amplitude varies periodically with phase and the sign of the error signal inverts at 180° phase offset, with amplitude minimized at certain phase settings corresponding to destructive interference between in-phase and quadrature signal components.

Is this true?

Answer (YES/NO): NO